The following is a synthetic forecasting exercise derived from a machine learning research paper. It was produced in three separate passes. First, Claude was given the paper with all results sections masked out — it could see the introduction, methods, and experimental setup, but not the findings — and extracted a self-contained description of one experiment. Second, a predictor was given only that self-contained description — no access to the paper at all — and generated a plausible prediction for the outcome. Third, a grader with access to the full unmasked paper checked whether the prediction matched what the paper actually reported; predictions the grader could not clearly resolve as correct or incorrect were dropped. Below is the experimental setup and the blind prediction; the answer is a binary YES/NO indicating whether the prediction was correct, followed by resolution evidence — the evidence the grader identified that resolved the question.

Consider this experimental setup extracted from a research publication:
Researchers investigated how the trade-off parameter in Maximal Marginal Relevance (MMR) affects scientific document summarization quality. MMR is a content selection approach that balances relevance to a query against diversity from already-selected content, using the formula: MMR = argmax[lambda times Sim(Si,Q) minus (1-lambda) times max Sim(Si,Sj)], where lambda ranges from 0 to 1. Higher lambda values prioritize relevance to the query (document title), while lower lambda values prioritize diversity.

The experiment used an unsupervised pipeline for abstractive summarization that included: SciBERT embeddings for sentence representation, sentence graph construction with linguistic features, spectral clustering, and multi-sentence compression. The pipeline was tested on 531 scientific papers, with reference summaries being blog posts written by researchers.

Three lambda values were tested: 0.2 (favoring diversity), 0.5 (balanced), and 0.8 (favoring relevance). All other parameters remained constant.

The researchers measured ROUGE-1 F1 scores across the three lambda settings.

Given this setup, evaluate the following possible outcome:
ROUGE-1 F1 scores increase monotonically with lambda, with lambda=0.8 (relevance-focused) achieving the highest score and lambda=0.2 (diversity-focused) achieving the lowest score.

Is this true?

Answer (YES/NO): NO